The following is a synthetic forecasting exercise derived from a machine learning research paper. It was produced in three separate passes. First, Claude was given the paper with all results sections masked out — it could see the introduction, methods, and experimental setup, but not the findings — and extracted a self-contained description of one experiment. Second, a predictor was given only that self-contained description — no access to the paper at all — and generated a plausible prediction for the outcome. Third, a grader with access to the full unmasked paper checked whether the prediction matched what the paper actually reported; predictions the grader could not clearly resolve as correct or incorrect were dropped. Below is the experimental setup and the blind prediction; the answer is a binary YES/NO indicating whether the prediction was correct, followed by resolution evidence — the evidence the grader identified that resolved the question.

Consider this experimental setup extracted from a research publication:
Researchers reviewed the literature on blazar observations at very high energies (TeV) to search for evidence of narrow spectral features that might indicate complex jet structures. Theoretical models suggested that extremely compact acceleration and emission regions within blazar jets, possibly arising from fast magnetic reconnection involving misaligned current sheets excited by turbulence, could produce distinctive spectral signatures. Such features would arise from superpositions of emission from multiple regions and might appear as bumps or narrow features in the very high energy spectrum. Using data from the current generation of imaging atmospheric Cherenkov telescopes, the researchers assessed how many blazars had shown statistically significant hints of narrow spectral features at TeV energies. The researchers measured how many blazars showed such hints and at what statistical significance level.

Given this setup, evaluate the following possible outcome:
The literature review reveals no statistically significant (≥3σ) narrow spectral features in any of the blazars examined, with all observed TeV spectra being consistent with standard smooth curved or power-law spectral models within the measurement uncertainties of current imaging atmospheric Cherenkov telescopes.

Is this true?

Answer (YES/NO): NO